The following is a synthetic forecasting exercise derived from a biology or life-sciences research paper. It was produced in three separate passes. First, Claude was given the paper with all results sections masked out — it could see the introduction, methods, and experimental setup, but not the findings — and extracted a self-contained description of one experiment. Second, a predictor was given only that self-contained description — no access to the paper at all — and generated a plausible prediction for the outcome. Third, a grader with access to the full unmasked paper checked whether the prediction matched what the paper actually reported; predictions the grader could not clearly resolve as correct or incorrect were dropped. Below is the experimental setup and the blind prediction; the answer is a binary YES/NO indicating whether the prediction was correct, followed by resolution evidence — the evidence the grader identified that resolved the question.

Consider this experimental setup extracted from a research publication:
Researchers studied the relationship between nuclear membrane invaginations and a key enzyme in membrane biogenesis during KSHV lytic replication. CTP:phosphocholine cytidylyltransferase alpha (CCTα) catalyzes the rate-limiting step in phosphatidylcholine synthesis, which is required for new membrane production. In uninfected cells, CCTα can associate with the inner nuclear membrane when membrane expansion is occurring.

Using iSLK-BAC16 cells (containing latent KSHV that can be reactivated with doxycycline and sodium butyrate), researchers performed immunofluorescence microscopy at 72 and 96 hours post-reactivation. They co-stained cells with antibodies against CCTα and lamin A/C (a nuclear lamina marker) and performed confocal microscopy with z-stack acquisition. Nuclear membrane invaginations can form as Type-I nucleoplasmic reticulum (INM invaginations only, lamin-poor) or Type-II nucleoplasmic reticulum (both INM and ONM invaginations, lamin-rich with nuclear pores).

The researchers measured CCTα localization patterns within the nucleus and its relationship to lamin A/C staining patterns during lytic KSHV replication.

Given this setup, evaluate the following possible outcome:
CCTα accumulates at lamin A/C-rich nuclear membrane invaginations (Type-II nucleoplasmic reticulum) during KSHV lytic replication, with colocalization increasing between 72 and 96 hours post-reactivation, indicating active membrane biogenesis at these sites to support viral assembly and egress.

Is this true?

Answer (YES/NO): NO